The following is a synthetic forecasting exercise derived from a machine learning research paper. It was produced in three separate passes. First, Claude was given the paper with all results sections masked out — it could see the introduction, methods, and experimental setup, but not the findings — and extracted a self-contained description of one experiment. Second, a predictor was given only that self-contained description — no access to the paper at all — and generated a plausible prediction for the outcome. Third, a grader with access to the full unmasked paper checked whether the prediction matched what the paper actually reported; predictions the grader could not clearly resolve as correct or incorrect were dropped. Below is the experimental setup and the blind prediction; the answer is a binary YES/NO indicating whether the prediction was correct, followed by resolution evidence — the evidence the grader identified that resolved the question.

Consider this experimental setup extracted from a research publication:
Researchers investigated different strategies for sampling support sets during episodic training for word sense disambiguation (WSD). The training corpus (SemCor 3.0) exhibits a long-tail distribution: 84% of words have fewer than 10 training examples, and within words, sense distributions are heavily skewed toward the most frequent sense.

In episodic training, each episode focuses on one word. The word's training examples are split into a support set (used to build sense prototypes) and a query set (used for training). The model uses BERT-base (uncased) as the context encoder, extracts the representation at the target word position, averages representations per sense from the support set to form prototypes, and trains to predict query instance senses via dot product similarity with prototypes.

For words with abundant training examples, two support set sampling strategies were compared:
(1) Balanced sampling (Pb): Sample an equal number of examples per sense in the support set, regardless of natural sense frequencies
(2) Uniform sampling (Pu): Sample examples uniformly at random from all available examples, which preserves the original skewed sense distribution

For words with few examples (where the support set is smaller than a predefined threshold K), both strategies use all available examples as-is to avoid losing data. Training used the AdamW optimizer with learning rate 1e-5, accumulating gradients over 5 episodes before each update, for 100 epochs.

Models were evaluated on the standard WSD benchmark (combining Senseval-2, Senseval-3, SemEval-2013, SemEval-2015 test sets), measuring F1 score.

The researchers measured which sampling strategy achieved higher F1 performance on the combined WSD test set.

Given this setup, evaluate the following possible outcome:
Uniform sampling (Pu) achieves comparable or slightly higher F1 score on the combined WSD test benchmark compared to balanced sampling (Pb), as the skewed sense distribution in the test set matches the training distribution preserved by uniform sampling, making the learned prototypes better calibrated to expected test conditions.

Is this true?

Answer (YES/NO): NO